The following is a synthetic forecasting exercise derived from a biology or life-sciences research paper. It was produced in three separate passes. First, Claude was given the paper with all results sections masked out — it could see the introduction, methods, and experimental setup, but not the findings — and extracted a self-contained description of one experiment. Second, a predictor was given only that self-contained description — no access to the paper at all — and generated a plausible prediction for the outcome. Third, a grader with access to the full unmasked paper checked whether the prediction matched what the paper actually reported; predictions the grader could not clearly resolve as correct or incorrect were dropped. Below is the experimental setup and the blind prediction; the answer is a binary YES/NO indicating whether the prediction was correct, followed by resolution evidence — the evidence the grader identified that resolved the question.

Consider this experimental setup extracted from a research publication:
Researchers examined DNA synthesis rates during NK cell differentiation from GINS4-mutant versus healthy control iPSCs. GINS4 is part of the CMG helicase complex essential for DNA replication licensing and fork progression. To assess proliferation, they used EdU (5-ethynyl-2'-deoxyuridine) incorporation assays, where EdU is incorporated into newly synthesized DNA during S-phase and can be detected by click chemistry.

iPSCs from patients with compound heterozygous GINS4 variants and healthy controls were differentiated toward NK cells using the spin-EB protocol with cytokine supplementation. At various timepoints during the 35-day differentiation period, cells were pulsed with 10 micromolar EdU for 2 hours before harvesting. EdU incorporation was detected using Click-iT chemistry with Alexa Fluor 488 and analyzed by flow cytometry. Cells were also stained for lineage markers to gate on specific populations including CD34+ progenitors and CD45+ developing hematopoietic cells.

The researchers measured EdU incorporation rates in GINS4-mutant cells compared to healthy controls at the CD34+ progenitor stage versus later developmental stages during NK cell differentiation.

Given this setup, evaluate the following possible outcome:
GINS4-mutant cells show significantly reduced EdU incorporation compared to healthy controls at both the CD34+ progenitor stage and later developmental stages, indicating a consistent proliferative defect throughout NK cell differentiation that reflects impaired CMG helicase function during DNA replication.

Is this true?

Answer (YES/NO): NO